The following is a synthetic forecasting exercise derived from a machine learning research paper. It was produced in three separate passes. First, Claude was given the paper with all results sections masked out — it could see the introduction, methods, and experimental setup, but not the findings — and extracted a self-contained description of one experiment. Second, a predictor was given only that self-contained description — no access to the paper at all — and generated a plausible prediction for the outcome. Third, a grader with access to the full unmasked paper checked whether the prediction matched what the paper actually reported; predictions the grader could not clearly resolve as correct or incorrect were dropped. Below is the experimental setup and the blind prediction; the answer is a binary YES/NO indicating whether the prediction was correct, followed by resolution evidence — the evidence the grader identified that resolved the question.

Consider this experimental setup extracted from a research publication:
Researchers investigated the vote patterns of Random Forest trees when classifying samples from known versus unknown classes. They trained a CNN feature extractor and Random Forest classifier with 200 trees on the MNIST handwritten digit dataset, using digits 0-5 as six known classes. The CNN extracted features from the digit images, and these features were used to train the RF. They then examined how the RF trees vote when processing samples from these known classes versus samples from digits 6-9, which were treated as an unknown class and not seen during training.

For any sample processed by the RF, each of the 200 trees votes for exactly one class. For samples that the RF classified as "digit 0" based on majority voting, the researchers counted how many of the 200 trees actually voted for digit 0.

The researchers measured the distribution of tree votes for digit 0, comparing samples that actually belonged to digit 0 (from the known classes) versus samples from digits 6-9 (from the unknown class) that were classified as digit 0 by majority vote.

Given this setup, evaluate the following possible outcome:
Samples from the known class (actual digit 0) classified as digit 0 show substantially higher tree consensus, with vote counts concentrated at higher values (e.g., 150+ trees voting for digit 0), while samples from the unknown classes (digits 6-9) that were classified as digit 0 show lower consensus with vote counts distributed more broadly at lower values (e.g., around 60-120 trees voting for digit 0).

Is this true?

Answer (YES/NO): YES